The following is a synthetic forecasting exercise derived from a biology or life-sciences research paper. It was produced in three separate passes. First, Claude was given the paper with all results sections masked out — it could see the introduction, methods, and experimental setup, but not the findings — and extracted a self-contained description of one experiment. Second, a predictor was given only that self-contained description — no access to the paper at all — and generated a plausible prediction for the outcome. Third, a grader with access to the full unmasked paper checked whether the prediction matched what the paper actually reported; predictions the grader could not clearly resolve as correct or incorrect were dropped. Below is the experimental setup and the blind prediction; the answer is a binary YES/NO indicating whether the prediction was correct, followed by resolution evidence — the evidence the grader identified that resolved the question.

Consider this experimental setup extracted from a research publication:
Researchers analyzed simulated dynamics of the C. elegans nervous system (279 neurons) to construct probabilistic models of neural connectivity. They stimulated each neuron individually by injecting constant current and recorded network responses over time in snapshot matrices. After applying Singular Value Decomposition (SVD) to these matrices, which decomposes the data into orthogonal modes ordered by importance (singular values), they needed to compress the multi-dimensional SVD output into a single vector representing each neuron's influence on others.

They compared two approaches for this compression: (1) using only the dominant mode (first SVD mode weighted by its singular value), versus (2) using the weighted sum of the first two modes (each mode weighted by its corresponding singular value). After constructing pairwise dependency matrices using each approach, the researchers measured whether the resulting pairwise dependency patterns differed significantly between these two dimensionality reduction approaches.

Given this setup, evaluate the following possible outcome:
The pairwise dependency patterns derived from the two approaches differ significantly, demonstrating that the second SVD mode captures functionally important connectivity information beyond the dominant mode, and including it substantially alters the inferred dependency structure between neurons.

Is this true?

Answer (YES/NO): YES